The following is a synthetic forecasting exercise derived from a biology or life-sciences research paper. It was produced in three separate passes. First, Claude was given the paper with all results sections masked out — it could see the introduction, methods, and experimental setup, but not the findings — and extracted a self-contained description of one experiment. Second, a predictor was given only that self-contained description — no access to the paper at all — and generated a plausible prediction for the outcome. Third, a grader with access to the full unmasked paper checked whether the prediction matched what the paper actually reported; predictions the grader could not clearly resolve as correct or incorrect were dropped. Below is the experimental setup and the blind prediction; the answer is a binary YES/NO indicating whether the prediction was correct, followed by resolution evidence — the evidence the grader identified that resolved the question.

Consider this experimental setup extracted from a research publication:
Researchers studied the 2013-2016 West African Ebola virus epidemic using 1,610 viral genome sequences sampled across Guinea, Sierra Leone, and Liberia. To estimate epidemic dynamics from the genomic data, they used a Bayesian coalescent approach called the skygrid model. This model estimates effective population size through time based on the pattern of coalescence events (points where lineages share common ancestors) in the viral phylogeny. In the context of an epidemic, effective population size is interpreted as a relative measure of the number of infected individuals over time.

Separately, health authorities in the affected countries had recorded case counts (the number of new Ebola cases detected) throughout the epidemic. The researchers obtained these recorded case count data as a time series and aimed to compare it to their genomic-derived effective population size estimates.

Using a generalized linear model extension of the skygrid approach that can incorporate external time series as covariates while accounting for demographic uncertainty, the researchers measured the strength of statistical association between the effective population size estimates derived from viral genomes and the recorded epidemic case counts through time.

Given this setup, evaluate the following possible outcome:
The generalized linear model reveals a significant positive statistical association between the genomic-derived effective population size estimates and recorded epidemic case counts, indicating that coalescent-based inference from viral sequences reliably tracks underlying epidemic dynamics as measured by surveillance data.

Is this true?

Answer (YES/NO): YES